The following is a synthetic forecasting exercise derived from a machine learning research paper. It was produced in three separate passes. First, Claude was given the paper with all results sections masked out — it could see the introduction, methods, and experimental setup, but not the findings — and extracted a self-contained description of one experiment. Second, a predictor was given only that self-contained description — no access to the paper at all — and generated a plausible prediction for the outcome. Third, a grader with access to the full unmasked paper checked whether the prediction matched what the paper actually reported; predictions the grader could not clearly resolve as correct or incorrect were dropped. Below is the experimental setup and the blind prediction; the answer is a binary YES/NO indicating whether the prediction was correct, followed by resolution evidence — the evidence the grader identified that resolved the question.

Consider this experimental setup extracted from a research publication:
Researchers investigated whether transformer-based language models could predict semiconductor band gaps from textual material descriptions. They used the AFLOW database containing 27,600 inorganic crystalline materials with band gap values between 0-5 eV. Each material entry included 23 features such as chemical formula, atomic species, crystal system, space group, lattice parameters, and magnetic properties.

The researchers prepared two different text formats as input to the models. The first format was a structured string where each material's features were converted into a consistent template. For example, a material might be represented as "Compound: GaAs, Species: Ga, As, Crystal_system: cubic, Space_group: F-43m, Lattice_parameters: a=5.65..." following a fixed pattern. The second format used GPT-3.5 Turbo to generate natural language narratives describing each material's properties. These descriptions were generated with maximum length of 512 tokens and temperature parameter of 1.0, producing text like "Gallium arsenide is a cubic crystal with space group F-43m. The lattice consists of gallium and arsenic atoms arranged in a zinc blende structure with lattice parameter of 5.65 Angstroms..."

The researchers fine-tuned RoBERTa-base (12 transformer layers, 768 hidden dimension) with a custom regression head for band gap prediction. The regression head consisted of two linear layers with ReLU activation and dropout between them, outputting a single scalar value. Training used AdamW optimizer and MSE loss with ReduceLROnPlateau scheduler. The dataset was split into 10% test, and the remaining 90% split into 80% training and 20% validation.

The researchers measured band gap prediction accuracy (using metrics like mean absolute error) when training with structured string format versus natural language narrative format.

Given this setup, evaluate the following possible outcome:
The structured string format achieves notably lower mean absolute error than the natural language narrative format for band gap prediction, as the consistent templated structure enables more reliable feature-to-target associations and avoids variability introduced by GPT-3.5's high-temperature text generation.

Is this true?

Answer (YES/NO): YES